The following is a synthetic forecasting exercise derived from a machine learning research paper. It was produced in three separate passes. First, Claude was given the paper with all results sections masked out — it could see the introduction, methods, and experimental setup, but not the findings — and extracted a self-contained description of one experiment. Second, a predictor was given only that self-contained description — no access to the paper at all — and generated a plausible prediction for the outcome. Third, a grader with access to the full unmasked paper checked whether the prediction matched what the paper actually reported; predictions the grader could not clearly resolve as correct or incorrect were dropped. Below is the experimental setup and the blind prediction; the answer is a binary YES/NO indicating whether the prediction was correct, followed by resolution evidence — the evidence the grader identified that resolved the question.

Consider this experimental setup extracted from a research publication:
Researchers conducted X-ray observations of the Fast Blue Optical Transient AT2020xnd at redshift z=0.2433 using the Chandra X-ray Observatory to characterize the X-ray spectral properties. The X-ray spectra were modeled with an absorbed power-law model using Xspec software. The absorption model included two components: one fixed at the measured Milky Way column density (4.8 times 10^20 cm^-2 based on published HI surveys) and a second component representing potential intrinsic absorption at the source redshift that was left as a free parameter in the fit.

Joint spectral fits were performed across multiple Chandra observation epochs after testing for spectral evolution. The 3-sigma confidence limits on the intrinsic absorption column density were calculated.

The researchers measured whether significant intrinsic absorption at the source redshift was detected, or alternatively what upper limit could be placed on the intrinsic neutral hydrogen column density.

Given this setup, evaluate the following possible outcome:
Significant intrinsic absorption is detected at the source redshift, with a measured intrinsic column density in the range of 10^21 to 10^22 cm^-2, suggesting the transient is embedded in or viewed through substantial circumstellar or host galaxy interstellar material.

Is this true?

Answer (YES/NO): NO